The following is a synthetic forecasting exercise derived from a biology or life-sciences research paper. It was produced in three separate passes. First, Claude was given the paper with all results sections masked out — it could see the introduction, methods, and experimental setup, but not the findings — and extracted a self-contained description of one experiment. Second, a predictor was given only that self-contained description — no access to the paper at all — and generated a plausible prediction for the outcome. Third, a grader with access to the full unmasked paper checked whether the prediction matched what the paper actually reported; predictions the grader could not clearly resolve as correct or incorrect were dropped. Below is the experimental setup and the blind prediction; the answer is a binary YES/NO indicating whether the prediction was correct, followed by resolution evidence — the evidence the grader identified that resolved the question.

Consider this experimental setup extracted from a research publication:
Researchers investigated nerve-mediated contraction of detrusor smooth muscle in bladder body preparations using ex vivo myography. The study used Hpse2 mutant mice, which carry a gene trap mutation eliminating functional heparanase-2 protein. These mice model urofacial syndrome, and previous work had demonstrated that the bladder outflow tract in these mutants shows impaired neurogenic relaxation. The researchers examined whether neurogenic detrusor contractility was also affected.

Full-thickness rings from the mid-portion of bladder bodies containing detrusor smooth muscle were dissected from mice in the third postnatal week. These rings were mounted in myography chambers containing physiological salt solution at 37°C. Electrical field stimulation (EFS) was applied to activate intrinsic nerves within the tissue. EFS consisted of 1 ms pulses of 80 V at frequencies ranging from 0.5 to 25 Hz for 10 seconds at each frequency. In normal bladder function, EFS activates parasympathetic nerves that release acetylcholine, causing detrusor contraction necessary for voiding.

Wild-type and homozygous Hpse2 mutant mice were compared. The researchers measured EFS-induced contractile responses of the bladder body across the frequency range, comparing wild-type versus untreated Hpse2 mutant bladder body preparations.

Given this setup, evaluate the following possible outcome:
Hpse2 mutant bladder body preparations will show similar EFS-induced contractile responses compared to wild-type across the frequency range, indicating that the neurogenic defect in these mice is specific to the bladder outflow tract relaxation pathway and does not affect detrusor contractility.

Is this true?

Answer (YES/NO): NO